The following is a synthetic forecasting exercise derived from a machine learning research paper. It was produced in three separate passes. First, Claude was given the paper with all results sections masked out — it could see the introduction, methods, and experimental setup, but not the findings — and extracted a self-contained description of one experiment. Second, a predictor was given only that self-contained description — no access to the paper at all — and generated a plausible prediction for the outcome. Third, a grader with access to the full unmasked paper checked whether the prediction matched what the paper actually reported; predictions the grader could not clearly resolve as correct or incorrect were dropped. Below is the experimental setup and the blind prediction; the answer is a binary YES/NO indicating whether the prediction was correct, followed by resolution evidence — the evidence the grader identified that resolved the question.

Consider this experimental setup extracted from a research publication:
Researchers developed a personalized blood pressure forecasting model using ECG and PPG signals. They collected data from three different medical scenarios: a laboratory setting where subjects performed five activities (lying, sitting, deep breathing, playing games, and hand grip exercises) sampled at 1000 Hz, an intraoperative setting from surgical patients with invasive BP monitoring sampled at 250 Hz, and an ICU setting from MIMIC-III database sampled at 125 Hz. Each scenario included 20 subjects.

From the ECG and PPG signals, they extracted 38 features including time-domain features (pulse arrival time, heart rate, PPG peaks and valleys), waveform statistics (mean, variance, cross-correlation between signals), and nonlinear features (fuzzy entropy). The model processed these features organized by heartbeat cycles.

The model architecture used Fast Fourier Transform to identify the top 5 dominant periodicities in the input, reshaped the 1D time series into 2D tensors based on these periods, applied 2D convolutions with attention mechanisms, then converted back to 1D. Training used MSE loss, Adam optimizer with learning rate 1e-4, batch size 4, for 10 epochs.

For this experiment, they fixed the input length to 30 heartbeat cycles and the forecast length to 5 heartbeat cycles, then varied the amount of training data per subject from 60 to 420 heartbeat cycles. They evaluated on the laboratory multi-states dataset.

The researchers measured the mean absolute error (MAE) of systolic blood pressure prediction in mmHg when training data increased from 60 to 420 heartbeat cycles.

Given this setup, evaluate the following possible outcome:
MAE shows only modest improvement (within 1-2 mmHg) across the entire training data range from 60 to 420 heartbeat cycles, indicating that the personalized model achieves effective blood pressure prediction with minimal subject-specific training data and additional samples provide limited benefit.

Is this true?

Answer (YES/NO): NO